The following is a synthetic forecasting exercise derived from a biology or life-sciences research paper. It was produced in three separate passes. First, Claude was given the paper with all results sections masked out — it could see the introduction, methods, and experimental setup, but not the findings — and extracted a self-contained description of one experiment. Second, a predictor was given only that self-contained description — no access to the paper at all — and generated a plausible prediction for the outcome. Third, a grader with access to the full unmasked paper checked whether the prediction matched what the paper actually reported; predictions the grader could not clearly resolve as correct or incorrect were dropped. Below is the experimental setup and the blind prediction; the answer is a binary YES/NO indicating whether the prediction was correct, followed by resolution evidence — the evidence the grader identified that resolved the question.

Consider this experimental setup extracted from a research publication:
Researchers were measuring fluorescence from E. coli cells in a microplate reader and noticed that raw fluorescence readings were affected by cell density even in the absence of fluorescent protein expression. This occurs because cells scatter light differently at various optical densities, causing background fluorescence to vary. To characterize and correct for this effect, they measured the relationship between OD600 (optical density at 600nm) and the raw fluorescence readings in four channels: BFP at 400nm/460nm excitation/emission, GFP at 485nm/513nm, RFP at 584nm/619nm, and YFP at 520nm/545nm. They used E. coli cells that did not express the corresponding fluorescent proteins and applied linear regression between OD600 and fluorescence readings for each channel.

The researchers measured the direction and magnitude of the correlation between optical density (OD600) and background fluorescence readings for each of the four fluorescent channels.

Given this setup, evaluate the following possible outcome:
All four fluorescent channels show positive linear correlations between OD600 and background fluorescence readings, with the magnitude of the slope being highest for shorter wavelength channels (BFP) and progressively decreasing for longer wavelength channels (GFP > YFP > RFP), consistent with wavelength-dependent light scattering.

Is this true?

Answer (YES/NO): NO